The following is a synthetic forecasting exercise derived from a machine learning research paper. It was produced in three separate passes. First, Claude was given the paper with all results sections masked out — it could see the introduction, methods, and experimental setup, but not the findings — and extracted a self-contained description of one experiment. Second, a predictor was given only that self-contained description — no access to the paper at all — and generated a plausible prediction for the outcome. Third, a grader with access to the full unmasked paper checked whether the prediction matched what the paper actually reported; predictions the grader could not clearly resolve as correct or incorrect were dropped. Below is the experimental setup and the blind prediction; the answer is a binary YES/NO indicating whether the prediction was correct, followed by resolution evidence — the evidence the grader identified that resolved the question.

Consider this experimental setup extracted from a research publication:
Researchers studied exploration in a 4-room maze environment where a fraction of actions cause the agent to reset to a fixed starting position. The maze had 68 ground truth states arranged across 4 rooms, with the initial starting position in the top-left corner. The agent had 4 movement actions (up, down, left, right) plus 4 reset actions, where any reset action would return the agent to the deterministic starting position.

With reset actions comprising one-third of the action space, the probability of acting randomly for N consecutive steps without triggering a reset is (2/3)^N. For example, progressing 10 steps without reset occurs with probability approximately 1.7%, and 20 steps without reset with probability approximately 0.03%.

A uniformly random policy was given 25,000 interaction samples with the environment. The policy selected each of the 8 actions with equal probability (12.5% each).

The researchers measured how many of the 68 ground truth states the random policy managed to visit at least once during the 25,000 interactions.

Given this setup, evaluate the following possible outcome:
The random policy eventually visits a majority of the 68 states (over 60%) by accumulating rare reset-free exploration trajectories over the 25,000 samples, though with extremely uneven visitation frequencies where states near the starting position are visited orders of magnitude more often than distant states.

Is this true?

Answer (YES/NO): NO